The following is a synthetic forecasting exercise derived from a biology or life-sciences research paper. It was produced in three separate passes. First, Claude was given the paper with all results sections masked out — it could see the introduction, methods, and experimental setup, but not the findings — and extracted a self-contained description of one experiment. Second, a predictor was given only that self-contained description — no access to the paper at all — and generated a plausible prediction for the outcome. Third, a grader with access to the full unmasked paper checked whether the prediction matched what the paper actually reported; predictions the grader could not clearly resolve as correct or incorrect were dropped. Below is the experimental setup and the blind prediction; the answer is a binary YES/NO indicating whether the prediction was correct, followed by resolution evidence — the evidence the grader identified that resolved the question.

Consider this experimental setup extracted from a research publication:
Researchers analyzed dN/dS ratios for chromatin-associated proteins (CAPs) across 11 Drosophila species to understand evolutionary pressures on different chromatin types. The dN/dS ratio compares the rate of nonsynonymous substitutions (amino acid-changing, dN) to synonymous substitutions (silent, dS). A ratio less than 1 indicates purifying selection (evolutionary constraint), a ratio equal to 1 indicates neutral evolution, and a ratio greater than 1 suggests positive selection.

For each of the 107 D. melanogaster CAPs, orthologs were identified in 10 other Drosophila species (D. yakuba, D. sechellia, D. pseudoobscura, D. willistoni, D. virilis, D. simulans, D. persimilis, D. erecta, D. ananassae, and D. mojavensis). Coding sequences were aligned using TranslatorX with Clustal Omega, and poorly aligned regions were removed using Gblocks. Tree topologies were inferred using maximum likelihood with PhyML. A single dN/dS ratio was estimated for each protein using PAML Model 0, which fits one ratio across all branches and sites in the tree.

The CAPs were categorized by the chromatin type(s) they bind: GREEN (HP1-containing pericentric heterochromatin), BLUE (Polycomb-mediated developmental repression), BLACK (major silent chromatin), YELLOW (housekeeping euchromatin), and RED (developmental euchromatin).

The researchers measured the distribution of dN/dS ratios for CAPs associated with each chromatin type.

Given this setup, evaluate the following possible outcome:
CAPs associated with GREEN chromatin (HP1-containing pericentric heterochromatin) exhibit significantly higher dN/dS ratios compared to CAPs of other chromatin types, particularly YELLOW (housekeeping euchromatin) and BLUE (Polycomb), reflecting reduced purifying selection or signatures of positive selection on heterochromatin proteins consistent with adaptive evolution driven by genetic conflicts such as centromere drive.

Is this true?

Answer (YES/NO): NO